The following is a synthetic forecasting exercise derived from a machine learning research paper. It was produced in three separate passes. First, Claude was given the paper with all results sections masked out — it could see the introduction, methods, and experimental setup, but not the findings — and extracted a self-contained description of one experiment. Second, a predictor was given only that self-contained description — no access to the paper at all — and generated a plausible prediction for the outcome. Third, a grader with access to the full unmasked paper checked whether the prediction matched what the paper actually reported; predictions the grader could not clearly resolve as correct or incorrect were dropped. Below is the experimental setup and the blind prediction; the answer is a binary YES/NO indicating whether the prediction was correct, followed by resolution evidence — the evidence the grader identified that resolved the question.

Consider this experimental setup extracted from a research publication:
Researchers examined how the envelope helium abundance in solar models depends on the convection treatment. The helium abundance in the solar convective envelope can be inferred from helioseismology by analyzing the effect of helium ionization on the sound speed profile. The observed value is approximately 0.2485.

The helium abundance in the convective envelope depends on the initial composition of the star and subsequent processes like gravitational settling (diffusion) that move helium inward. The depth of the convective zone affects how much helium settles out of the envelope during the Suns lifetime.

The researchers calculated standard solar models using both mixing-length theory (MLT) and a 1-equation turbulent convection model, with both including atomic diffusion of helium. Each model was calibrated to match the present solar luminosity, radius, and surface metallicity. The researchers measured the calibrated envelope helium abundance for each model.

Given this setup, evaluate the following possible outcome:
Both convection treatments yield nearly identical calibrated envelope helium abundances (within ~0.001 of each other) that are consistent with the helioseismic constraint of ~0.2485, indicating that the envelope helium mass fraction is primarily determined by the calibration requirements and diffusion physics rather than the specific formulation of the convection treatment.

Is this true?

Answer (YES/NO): NO